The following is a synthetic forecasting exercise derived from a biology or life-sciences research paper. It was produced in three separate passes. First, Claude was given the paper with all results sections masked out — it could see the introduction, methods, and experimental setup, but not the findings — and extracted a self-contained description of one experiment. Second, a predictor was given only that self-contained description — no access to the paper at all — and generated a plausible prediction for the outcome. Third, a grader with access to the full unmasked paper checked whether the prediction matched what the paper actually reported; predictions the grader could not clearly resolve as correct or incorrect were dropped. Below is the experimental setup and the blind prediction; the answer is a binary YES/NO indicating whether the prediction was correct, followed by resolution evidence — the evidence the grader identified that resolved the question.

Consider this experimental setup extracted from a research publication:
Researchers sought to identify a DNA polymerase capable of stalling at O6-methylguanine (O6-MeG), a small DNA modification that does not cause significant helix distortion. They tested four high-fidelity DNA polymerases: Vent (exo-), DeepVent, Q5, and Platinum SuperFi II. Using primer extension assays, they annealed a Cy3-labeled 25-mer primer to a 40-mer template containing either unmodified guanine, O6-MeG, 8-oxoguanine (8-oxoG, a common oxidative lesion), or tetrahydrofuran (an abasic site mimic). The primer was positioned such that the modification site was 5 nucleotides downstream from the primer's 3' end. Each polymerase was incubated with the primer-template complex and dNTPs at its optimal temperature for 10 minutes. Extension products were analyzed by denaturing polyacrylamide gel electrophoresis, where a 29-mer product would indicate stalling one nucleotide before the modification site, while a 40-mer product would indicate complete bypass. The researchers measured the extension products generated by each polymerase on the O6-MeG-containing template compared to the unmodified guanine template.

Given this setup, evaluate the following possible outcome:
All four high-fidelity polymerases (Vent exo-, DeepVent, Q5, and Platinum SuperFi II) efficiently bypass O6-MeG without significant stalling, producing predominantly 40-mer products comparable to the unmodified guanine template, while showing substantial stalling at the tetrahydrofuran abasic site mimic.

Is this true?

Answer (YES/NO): NO